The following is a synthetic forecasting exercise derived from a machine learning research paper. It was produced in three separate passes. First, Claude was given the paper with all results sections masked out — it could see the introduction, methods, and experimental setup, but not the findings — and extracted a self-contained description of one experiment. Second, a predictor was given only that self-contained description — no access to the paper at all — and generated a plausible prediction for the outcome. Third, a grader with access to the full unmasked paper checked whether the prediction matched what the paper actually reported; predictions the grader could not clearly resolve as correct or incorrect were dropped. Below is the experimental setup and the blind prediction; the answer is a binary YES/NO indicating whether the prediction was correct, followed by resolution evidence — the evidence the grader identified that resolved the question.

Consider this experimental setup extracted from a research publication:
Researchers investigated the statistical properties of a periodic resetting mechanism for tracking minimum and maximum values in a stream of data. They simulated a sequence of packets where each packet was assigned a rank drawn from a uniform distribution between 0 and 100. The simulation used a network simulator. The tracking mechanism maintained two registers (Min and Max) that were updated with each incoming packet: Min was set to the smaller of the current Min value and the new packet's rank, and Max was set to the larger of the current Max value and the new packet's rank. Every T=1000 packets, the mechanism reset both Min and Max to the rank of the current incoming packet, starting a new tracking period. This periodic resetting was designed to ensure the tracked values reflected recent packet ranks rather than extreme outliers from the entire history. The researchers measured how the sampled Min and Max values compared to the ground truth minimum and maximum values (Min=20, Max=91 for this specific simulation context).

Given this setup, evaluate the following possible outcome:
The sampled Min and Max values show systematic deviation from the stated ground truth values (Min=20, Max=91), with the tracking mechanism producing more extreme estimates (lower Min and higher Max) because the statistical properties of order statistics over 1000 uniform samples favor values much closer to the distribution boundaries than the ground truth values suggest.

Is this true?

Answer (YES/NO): NO